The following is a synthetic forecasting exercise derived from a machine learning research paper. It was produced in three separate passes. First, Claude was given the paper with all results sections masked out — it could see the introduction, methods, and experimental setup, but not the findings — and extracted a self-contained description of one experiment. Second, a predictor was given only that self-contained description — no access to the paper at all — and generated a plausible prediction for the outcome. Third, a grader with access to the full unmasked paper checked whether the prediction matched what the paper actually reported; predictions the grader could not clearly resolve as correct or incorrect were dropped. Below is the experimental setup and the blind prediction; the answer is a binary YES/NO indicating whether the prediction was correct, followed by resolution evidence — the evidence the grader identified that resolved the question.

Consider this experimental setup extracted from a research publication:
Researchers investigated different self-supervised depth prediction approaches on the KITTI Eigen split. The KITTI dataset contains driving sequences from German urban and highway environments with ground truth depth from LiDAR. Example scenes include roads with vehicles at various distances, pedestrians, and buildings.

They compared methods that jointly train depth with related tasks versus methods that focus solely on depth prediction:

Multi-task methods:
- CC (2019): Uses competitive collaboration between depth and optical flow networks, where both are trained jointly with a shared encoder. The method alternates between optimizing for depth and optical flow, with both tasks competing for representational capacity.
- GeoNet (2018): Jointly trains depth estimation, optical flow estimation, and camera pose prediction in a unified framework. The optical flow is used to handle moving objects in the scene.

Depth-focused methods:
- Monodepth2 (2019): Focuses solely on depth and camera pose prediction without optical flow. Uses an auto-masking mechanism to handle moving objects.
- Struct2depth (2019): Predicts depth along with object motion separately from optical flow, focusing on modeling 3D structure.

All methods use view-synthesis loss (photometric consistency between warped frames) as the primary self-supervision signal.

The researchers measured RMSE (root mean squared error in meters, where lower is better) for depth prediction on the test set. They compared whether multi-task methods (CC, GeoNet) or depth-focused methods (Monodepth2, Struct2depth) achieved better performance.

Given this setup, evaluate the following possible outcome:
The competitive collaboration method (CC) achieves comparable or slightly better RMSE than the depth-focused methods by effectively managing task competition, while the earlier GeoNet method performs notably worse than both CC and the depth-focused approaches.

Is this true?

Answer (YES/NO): NO